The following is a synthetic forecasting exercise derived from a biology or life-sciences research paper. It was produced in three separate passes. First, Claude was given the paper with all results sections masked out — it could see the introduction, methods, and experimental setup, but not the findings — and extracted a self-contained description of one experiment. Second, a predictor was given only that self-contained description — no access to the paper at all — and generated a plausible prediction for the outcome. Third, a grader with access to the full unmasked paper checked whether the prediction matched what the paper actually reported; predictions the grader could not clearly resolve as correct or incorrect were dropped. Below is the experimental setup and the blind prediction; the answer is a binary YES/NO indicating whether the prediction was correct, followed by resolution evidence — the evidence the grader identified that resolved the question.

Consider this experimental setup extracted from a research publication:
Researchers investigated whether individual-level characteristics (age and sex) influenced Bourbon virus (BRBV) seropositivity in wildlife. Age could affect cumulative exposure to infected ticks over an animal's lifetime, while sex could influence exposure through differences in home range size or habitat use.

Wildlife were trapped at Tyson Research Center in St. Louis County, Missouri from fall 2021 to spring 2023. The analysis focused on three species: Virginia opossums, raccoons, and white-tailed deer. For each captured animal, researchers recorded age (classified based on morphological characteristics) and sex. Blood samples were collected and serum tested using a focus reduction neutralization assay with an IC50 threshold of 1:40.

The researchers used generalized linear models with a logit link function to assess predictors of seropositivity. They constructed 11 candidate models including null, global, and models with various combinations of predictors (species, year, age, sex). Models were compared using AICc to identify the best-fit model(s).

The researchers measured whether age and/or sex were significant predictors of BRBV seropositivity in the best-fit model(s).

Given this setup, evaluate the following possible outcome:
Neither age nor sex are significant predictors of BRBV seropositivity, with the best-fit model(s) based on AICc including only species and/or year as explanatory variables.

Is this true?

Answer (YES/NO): NO